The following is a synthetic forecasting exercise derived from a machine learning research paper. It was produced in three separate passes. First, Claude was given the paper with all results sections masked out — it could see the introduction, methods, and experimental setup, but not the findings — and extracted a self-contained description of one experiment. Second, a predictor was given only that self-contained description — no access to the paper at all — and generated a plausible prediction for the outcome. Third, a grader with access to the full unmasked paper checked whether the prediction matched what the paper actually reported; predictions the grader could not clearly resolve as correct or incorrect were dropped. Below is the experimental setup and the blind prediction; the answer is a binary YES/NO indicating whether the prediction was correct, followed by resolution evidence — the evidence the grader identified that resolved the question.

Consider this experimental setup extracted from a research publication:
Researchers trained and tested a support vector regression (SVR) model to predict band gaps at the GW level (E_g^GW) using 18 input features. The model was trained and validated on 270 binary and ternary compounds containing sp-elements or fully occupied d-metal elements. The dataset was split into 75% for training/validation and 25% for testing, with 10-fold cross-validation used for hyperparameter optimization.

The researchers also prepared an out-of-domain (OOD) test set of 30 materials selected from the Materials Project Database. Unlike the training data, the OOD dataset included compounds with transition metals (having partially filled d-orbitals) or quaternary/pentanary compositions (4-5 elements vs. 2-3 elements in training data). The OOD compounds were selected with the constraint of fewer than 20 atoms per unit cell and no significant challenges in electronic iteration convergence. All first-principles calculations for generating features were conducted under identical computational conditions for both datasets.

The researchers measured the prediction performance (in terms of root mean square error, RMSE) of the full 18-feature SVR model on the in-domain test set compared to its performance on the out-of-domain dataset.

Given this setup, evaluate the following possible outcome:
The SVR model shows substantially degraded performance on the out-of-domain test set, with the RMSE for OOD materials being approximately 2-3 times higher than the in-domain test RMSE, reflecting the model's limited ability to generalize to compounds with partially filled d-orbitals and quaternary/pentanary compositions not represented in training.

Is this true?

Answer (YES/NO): NO